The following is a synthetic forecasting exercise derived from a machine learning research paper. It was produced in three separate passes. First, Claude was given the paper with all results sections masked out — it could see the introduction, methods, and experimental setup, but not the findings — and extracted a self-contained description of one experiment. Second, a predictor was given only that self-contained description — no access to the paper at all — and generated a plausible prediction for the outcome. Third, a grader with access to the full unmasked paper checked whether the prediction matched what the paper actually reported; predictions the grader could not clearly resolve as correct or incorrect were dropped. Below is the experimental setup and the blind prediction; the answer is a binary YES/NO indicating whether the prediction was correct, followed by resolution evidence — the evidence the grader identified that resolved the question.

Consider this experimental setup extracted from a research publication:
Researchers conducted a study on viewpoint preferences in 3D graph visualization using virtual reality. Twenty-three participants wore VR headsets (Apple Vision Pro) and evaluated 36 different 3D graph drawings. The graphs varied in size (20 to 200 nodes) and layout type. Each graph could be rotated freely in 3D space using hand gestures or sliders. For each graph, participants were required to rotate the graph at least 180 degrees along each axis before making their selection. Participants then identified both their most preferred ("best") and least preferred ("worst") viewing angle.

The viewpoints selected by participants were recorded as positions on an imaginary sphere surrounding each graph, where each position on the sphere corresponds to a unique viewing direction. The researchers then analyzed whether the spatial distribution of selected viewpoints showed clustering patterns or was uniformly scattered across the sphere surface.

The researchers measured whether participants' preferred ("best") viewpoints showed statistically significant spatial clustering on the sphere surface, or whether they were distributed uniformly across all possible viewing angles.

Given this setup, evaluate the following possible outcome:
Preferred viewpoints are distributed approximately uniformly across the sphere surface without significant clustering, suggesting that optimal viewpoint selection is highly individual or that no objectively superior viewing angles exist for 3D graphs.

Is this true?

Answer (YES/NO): NO